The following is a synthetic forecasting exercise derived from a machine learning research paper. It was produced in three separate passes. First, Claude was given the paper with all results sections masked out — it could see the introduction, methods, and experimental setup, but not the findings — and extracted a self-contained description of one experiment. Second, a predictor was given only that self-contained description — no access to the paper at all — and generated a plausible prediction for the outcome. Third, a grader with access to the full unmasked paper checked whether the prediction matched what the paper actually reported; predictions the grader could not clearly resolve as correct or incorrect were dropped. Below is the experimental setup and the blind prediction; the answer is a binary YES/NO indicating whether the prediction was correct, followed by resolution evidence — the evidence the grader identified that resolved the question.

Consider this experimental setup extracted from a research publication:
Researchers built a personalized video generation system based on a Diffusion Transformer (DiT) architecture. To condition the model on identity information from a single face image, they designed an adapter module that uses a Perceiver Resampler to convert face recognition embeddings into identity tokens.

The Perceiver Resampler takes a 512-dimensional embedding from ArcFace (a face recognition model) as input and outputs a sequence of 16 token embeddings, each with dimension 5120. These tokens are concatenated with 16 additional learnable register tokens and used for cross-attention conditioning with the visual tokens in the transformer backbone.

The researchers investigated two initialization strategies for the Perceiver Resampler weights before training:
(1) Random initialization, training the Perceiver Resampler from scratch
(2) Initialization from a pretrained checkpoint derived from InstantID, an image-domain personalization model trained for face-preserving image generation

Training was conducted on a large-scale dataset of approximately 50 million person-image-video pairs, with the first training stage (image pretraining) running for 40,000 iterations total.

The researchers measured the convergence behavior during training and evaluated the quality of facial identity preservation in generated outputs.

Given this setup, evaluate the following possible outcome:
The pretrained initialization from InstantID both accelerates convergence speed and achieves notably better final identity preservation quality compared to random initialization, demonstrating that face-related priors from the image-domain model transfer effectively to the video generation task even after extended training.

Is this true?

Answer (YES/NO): YES